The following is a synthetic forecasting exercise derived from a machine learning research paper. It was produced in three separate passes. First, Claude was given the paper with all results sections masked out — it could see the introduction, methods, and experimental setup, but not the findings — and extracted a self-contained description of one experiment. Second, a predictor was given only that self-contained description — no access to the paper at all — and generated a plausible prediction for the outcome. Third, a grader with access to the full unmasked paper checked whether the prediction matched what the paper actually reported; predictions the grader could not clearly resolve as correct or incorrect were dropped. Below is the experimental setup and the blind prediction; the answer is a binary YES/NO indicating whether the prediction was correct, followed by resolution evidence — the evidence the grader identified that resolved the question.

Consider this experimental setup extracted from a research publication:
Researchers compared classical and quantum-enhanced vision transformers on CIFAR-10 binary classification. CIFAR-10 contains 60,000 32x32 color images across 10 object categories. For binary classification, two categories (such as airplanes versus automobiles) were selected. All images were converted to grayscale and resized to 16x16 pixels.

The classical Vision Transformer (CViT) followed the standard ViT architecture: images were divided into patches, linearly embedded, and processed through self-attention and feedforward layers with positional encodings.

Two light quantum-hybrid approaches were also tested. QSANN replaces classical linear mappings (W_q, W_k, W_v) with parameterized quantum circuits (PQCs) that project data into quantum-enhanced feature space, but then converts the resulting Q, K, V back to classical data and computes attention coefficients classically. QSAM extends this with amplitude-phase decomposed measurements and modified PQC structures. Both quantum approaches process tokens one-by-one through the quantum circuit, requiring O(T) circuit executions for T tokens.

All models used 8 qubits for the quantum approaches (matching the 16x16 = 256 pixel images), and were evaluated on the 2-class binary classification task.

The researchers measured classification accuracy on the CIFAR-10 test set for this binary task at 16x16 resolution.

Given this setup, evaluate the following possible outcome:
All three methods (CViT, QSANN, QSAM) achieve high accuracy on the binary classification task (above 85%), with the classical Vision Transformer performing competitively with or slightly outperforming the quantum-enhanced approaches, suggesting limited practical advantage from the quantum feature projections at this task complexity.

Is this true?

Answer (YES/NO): NO